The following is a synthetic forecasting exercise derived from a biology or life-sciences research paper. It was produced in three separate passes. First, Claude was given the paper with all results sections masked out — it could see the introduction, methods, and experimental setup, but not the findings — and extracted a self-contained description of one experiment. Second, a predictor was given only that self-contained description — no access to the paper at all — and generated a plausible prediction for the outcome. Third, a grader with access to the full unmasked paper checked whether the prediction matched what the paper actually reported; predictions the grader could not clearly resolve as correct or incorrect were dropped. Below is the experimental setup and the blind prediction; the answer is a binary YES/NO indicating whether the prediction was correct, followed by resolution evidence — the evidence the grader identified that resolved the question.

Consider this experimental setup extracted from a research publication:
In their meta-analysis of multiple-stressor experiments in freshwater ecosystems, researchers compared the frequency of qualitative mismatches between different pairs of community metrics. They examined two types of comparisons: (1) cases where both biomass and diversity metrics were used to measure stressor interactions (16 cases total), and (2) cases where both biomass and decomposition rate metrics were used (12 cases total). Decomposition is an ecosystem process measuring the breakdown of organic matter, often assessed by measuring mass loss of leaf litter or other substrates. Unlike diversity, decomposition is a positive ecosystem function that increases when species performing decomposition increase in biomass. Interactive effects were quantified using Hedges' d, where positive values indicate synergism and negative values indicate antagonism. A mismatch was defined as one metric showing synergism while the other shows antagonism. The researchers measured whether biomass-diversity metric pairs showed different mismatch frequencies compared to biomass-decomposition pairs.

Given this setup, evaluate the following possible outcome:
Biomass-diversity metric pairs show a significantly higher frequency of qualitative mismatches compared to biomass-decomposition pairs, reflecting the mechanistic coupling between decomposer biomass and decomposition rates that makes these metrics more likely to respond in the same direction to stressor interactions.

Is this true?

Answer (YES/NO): YES